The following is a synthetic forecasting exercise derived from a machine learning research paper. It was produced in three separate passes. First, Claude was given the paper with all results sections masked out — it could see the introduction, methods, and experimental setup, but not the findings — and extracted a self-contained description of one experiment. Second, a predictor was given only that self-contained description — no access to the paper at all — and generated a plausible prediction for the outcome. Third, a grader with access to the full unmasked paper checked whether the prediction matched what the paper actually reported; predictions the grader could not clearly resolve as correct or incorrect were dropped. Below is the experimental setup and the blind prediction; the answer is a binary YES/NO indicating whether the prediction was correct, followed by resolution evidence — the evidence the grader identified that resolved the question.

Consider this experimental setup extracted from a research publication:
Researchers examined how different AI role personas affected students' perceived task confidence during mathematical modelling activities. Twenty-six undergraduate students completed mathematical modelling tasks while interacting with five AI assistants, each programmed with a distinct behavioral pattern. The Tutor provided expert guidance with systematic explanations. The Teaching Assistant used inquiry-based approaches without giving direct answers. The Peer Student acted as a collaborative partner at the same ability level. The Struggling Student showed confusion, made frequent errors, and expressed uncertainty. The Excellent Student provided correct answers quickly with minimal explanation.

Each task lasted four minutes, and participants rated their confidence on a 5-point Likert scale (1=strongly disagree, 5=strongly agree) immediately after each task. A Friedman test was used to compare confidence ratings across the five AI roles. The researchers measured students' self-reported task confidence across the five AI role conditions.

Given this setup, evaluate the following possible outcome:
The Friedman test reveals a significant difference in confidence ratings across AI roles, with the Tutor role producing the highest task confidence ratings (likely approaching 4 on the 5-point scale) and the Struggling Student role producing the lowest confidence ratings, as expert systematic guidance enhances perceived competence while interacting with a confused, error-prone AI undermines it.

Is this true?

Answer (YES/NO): NO